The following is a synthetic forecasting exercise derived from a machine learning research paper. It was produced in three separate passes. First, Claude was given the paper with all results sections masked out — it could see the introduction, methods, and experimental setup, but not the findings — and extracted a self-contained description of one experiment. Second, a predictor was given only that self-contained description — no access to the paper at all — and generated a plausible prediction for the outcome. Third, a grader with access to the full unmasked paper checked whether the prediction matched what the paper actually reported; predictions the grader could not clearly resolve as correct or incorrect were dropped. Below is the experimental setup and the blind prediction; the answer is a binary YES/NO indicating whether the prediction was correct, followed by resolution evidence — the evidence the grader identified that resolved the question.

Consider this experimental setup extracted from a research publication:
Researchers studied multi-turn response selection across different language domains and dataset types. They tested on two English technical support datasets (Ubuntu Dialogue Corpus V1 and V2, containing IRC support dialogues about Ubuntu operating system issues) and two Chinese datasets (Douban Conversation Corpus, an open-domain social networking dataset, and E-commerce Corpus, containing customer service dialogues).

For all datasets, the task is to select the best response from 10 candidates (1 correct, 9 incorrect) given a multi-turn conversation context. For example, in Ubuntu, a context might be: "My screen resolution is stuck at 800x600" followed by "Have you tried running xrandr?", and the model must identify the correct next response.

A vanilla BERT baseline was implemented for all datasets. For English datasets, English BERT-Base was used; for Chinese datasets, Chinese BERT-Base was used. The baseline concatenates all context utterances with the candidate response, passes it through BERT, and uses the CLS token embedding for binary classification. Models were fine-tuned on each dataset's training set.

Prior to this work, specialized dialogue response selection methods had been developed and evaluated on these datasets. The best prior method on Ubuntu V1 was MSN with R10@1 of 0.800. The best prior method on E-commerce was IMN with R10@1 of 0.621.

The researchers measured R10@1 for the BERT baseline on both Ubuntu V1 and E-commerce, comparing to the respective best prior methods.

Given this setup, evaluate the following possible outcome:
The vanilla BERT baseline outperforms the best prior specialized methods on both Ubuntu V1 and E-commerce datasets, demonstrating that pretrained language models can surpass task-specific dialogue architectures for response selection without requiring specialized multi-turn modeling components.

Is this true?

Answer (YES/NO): NO